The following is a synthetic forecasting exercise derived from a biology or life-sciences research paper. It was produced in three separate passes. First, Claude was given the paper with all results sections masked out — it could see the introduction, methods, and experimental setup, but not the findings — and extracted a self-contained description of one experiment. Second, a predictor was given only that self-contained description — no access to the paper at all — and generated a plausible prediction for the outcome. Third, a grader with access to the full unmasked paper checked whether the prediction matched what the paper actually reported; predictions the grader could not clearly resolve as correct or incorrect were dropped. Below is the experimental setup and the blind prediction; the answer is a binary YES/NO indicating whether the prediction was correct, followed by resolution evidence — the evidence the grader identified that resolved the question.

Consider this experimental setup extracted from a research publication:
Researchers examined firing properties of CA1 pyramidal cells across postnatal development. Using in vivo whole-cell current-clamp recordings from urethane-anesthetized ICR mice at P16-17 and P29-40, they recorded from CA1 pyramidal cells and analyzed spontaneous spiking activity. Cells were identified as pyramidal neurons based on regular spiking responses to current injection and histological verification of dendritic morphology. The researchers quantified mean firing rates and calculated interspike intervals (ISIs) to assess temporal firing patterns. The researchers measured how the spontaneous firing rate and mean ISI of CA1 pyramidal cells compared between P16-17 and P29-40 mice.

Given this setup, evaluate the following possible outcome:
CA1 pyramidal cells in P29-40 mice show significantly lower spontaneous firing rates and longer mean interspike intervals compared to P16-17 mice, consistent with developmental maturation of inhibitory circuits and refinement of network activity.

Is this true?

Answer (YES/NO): NO